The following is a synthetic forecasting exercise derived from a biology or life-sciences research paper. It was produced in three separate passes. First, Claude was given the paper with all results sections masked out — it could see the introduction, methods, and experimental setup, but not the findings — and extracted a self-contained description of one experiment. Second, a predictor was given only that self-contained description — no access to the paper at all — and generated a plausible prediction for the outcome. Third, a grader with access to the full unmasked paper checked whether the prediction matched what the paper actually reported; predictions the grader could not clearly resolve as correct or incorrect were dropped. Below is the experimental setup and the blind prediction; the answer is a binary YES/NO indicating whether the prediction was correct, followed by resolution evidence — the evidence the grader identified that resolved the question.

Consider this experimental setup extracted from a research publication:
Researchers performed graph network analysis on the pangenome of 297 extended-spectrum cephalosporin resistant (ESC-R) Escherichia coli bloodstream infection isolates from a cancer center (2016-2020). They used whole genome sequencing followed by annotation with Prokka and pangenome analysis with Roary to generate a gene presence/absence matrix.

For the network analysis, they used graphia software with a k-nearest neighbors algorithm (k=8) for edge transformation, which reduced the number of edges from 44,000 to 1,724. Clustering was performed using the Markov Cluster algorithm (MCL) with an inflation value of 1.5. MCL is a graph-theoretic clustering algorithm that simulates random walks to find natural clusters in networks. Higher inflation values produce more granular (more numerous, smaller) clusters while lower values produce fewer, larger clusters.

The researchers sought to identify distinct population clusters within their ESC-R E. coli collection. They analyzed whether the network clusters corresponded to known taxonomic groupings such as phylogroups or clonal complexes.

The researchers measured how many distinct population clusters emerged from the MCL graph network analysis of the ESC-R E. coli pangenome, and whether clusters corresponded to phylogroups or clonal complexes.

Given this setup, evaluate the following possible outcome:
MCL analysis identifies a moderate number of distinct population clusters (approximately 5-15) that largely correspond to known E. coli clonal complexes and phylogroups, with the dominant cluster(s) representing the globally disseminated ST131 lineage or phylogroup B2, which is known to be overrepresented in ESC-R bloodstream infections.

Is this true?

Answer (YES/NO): YES